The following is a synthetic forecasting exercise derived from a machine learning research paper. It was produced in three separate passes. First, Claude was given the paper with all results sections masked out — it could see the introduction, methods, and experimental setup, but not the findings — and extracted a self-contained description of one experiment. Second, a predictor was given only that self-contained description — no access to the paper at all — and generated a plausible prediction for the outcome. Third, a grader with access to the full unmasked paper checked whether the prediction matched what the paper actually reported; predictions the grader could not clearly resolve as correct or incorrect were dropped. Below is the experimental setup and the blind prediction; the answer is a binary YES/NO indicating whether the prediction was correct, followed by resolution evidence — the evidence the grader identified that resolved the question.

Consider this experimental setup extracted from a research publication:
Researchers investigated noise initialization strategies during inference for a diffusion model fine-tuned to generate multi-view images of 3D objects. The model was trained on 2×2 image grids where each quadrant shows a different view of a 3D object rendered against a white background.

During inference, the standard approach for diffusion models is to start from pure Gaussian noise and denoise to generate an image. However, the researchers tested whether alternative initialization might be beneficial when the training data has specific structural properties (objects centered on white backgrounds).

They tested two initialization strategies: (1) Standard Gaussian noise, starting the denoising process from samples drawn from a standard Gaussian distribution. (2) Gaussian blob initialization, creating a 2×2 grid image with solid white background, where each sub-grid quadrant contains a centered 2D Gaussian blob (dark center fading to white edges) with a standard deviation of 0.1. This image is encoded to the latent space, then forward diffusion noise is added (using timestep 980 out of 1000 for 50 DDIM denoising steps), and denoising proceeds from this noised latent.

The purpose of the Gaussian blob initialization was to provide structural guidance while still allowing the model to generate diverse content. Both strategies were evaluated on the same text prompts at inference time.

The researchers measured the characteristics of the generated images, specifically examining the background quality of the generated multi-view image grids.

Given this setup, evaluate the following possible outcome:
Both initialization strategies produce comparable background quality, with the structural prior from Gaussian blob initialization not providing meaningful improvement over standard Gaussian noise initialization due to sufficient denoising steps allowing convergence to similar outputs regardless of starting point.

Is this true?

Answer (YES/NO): NO